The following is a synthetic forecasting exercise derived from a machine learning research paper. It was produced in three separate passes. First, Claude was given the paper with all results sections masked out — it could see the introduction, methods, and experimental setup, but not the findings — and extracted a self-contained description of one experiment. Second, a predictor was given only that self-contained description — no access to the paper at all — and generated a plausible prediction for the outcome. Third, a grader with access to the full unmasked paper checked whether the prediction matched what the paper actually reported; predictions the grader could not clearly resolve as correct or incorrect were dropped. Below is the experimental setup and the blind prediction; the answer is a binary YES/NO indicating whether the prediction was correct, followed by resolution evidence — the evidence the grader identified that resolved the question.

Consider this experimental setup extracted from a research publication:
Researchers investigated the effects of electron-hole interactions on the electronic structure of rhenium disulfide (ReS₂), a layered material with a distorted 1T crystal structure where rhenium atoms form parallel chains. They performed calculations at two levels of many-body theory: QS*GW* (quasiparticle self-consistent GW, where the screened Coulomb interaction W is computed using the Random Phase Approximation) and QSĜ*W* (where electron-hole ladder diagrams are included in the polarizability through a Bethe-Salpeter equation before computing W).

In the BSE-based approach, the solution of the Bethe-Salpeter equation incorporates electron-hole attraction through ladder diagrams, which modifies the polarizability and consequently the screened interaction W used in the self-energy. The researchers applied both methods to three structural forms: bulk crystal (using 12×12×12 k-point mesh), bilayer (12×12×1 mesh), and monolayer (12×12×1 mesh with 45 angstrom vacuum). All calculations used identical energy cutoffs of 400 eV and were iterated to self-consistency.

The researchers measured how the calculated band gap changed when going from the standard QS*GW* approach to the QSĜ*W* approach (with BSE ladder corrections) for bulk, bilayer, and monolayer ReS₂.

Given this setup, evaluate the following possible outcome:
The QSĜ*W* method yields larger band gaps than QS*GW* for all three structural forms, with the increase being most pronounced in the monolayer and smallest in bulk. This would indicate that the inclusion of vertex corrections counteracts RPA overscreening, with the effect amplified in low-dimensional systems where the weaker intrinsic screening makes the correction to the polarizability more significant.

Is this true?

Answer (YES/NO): NO